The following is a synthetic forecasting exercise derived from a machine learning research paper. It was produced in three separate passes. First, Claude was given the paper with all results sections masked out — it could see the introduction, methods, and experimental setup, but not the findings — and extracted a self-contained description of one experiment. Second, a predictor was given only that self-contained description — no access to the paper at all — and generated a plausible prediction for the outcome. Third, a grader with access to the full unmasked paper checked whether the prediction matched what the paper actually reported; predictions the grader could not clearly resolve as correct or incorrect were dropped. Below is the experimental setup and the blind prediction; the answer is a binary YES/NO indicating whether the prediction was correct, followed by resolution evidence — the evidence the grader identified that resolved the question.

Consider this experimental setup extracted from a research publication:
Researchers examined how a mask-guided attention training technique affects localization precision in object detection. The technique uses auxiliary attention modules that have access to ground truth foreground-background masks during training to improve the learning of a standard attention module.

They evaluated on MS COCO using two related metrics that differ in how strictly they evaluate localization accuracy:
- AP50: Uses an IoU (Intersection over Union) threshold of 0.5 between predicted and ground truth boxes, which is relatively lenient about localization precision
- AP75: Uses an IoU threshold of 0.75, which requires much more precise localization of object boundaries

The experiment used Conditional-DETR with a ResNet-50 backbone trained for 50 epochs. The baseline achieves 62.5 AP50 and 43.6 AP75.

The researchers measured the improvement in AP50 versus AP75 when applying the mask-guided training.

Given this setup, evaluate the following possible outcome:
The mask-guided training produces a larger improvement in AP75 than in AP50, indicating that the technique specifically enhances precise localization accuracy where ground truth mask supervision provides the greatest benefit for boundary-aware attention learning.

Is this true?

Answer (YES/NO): YES